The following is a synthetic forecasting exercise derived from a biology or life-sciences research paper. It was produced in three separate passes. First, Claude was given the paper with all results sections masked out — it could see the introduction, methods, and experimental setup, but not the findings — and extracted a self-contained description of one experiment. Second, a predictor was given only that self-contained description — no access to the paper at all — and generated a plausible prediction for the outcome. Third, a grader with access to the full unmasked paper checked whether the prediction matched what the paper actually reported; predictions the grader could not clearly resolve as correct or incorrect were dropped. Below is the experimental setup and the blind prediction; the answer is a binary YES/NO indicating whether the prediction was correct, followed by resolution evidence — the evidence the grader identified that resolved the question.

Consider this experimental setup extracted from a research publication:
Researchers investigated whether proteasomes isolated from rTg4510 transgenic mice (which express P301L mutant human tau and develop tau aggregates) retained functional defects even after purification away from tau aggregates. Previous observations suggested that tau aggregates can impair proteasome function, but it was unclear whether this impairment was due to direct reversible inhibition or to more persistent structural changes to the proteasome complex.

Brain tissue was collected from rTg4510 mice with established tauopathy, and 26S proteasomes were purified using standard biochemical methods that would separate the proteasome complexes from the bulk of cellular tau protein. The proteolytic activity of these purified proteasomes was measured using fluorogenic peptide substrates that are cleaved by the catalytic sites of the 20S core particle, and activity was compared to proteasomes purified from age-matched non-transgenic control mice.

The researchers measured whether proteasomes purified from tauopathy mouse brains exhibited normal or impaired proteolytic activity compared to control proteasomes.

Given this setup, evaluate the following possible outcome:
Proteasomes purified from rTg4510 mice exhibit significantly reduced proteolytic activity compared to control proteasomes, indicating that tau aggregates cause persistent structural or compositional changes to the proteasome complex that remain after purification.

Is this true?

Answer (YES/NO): YES